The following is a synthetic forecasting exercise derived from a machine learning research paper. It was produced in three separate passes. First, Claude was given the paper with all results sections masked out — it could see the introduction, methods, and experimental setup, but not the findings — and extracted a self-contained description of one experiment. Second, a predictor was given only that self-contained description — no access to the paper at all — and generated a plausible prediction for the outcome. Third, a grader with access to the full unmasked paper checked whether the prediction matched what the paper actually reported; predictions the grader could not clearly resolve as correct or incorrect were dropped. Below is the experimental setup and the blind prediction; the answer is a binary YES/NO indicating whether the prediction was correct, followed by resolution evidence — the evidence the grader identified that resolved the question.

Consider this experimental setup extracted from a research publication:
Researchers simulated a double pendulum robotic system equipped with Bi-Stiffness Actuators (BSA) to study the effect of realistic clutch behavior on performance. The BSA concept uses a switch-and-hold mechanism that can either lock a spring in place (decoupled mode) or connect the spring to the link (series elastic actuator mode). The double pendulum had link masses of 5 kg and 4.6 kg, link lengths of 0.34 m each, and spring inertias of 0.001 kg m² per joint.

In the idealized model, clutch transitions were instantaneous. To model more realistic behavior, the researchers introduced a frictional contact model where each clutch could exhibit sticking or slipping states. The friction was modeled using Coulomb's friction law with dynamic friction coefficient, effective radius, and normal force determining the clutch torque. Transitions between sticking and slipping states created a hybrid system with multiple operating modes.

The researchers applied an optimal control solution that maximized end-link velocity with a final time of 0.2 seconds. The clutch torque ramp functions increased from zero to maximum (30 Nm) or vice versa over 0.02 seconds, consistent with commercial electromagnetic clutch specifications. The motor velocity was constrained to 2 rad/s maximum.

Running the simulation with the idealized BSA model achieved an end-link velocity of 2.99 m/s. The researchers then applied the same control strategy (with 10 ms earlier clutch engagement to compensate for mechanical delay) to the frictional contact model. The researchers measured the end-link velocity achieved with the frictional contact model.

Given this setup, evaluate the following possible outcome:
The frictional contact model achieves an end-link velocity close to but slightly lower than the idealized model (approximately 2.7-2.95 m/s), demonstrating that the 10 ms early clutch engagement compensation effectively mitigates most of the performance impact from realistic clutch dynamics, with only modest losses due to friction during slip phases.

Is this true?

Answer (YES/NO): YES